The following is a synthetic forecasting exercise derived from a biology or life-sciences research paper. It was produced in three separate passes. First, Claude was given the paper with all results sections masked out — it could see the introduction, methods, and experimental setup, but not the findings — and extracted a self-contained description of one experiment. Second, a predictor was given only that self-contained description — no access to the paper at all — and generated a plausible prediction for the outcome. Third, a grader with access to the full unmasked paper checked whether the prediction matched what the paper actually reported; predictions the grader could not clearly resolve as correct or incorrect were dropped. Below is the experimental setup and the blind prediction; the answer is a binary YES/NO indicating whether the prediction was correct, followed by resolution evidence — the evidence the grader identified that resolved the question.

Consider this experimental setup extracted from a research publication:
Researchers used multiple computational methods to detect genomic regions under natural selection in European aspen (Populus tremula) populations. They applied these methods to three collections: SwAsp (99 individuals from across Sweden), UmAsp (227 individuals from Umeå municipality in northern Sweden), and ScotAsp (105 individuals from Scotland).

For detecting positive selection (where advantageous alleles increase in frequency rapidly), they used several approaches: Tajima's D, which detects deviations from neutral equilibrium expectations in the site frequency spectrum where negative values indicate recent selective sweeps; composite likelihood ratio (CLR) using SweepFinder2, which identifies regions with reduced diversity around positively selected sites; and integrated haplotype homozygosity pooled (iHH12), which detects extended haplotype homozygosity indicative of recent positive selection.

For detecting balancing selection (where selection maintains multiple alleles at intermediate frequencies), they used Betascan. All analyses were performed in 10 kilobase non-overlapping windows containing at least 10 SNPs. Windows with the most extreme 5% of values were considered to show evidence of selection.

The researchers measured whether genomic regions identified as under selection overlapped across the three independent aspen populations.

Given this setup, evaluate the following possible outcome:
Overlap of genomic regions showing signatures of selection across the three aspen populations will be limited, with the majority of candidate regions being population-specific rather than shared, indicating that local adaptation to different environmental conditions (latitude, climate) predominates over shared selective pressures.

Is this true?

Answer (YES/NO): YES